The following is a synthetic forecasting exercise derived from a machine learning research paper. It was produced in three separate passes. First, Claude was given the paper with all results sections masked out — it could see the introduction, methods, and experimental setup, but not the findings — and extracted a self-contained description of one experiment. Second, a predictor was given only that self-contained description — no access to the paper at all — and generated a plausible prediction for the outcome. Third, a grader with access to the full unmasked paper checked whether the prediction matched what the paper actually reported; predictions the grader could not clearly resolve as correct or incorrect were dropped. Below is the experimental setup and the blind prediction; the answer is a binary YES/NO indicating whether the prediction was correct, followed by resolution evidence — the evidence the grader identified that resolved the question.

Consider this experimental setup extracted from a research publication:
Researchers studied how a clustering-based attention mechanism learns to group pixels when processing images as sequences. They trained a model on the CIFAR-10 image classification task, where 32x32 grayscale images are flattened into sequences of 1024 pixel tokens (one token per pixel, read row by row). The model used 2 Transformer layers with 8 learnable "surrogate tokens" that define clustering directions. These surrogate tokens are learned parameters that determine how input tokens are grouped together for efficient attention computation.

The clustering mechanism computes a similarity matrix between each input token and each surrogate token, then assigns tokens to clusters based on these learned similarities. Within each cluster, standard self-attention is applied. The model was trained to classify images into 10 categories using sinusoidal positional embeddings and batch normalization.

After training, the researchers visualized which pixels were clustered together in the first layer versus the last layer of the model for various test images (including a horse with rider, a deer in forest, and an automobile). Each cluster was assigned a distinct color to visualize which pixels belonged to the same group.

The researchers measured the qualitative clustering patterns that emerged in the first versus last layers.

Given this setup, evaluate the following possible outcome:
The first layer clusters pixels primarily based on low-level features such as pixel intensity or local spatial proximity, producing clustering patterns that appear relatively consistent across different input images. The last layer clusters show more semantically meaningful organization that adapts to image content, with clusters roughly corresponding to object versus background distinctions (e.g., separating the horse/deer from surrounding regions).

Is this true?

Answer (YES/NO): NO